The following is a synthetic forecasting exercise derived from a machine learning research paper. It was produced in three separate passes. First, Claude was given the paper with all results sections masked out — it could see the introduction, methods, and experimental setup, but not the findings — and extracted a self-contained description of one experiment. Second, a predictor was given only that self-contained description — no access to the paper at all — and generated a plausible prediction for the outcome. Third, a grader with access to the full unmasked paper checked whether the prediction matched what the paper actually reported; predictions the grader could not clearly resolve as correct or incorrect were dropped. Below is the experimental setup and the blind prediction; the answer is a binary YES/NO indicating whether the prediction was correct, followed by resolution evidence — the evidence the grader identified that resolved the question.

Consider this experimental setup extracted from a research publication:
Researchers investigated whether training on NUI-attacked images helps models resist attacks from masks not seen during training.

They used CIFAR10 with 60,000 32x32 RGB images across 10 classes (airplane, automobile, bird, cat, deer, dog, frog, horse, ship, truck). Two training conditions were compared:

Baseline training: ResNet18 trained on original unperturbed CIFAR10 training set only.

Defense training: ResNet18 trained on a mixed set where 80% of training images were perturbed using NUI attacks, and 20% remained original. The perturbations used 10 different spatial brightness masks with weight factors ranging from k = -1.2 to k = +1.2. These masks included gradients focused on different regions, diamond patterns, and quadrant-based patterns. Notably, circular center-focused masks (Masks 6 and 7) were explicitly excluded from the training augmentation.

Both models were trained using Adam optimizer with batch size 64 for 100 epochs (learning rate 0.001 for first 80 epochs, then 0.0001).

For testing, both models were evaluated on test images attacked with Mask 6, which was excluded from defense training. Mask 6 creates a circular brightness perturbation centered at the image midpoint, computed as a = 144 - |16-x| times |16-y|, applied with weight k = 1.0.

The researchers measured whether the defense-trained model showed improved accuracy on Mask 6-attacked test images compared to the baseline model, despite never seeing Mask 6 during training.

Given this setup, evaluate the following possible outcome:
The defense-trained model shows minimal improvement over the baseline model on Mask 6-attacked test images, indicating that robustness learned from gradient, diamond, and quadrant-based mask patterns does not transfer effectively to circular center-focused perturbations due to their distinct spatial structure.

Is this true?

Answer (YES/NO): NO